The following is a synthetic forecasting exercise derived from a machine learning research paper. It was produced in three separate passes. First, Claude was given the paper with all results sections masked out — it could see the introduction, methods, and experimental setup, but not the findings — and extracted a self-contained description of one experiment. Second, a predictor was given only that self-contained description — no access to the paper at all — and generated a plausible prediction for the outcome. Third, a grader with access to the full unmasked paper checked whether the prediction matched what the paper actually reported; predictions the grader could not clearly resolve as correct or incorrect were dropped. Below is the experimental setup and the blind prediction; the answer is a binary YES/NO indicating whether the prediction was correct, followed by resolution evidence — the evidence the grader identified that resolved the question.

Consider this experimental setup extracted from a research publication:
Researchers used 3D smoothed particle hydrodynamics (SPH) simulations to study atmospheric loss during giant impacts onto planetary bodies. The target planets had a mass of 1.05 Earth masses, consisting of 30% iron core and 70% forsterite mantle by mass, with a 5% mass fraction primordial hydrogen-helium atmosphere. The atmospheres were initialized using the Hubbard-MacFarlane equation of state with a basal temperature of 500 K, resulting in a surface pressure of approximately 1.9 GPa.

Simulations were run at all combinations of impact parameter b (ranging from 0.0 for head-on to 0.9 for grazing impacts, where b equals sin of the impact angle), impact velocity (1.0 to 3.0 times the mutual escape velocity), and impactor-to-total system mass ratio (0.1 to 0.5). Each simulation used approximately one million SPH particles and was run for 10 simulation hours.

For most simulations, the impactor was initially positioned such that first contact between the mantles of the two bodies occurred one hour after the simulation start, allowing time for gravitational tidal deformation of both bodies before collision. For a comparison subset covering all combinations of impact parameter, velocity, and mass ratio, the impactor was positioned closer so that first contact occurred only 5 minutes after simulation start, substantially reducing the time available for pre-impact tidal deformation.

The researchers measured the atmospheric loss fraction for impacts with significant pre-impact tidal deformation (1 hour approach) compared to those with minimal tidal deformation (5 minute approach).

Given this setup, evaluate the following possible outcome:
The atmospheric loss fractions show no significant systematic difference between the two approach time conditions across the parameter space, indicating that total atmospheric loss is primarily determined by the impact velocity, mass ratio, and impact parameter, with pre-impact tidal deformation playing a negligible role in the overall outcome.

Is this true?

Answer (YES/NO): YES